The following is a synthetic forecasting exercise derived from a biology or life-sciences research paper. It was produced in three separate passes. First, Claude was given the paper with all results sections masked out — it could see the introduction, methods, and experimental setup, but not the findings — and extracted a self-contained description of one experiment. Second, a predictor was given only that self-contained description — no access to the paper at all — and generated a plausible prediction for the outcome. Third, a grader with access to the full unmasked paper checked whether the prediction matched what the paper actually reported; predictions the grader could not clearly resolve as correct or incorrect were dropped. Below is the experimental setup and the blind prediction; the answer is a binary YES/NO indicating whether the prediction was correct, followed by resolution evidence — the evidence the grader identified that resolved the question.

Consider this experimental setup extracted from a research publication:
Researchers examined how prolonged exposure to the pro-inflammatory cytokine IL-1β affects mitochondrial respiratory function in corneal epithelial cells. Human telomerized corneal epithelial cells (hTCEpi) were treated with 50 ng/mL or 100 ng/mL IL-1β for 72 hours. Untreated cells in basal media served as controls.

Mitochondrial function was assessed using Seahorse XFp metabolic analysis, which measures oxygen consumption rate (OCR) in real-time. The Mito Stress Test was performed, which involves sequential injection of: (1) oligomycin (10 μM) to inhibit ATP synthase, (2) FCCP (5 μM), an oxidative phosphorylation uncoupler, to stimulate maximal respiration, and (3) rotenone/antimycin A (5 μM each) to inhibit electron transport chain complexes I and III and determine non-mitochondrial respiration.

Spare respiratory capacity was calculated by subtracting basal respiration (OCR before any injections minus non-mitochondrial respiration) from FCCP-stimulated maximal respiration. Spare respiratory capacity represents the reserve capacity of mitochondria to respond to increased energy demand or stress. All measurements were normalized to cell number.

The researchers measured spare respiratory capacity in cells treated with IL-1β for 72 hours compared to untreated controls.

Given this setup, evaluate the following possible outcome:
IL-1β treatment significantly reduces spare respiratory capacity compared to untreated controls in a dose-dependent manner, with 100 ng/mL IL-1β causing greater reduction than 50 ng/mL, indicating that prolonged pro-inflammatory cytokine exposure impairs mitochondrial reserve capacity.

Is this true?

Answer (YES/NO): NO